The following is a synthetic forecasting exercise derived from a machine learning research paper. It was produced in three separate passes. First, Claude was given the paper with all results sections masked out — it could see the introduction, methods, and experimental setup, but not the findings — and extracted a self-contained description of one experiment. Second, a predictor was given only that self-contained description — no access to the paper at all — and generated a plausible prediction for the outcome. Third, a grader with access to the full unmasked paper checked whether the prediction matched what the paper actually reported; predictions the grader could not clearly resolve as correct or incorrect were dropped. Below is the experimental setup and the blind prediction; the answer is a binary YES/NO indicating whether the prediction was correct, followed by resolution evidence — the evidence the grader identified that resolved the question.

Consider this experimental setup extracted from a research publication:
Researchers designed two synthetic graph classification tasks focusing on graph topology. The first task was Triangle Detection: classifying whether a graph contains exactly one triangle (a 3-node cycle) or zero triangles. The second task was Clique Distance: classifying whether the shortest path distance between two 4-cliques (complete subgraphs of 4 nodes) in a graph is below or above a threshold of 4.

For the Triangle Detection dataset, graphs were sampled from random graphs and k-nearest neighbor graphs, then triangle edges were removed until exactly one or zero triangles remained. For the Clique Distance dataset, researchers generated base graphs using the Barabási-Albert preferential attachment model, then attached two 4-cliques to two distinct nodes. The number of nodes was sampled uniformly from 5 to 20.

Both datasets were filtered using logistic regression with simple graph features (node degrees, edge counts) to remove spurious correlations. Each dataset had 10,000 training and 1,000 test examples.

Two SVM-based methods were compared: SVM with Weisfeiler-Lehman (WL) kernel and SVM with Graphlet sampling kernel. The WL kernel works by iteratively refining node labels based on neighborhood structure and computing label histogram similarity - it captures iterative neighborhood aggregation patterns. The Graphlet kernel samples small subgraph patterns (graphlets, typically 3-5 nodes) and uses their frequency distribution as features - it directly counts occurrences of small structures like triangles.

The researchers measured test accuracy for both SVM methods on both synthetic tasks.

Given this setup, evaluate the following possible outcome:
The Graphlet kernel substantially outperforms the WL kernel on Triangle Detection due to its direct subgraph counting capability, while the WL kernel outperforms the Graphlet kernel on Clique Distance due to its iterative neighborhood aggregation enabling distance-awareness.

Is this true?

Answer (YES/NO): YES